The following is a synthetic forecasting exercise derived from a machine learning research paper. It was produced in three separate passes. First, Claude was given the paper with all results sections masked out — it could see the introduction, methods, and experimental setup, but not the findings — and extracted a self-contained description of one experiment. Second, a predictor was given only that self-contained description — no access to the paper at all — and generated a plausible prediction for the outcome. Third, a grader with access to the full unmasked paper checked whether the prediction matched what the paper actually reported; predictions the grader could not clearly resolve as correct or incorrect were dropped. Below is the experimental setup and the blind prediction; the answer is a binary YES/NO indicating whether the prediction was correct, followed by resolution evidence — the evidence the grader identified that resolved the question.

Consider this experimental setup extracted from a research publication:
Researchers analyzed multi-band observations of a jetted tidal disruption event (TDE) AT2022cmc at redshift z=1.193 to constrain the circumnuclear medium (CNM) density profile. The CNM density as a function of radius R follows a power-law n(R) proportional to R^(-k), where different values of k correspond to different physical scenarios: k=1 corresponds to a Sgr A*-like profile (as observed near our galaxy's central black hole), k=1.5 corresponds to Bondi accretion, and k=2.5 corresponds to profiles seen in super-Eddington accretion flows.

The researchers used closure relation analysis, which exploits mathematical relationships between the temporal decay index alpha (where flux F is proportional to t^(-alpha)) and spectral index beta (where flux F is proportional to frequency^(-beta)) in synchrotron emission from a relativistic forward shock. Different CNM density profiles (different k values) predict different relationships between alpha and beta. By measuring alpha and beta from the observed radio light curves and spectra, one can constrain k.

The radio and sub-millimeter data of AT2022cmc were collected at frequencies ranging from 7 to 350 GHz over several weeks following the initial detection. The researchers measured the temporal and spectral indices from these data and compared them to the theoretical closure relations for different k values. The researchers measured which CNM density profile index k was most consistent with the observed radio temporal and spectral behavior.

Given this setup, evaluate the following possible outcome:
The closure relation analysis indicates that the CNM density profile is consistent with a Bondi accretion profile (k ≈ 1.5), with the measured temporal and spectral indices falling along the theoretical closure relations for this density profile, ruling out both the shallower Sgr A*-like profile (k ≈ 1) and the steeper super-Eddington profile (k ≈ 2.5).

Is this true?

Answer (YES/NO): YES